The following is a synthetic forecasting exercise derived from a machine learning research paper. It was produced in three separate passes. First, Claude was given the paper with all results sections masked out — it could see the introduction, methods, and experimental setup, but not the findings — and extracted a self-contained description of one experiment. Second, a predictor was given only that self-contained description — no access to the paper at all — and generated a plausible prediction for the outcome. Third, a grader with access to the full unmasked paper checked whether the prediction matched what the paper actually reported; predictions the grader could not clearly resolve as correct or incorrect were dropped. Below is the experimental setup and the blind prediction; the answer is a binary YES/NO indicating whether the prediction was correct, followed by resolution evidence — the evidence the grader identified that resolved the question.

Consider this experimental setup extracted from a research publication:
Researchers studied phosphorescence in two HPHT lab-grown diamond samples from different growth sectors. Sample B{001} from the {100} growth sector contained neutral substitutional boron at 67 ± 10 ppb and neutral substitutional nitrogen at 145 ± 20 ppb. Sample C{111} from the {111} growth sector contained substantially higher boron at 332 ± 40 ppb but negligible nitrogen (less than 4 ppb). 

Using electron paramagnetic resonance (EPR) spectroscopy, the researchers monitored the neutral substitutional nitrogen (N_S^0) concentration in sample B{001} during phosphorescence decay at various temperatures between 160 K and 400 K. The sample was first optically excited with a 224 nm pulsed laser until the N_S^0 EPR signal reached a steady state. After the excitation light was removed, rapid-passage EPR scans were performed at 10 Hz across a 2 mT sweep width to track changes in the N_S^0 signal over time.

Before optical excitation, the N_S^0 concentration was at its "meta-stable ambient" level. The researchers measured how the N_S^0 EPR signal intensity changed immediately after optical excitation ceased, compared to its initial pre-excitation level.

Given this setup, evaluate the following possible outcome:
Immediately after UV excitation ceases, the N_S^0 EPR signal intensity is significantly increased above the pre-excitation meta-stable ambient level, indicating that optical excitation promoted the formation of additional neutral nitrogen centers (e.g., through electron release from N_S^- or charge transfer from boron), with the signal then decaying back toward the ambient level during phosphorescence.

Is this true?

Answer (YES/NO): NO